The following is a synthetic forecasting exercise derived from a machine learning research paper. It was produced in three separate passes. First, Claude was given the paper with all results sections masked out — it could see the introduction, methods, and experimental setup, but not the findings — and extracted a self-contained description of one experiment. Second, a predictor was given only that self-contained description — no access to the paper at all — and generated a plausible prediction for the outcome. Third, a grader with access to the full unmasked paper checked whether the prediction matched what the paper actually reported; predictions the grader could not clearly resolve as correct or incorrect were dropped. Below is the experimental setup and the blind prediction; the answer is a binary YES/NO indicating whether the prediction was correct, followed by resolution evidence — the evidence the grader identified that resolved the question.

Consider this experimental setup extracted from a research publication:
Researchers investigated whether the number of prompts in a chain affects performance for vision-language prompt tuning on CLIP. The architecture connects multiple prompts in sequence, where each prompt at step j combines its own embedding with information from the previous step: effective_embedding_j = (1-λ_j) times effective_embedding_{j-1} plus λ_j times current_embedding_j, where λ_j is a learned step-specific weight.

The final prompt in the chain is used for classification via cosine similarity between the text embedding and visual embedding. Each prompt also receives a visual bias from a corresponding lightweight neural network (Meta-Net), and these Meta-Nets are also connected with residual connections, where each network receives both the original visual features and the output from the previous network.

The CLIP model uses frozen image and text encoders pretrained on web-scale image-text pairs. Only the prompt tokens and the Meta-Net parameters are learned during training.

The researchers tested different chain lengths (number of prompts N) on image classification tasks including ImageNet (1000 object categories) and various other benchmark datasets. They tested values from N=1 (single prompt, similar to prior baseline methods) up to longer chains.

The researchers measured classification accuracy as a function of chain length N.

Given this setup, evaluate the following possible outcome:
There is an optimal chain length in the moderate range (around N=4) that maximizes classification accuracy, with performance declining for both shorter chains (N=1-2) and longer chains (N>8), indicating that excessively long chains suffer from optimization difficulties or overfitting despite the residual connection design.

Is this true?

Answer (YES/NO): NO